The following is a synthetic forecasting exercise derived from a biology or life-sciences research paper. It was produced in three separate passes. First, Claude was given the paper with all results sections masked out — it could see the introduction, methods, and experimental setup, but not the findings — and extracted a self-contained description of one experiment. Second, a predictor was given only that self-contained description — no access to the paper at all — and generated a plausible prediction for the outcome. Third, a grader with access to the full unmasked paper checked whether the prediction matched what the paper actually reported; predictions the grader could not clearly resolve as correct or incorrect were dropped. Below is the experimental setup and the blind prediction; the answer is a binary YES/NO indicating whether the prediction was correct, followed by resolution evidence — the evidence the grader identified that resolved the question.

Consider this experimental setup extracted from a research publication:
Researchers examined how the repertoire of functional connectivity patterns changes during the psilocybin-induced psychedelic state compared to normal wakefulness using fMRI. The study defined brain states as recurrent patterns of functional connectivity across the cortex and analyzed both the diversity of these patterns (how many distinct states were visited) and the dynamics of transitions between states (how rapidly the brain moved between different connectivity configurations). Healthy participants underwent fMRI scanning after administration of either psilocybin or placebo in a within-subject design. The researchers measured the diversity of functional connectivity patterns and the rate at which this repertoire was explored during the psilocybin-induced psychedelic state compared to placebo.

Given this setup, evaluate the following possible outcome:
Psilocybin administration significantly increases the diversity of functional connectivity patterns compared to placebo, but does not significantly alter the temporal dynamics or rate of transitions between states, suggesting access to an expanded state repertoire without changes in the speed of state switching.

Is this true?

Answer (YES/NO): NO